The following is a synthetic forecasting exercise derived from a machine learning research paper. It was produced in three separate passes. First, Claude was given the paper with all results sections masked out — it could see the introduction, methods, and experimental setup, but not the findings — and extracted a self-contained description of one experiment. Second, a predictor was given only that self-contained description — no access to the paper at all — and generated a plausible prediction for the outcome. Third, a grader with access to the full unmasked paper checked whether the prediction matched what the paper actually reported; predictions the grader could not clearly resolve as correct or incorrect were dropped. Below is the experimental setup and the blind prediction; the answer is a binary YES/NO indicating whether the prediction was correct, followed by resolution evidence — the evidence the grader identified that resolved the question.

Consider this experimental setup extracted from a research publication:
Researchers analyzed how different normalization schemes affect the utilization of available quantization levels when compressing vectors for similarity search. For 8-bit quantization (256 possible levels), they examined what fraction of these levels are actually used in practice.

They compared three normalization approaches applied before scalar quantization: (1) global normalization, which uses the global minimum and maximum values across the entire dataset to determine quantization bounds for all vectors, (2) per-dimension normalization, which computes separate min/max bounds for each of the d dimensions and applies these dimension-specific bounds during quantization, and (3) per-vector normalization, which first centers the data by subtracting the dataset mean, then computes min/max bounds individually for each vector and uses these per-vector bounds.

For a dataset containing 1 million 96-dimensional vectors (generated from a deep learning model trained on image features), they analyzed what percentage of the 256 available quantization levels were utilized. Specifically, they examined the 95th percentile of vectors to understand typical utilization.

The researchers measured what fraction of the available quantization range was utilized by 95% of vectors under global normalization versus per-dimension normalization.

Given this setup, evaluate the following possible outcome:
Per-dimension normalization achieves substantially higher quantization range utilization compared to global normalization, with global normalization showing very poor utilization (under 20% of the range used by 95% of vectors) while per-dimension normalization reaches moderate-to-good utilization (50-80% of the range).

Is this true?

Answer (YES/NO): NO